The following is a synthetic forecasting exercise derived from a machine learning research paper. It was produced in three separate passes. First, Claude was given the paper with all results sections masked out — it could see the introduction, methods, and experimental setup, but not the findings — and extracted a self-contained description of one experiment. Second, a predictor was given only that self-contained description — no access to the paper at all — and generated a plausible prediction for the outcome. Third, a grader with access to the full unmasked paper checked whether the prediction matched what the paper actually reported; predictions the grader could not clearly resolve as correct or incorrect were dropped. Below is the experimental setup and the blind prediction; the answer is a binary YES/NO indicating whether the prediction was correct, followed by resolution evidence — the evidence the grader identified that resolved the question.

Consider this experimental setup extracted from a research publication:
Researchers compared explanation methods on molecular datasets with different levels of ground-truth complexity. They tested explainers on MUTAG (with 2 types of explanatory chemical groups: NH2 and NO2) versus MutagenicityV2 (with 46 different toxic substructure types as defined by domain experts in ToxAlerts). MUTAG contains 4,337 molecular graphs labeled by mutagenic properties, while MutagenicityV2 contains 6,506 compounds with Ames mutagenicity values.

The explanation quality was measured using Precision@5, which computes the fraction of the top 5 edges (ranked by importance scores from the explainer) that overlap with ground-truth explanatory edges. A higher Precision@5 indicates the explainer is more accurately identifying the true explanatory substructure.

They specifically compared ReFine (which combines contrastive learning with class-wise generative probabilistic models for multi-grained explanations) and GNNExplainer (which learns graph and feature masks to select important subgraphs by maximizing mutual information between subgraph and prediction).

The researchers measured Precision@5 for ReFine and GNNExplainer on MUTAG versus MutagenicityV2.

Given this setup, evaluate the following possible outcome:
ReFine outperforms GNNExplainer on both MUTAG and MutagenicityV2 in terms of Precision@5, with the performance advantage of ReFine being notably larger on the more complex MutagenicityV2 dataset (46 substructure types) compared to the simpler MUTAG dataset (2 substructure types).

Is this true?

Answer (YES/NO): YES